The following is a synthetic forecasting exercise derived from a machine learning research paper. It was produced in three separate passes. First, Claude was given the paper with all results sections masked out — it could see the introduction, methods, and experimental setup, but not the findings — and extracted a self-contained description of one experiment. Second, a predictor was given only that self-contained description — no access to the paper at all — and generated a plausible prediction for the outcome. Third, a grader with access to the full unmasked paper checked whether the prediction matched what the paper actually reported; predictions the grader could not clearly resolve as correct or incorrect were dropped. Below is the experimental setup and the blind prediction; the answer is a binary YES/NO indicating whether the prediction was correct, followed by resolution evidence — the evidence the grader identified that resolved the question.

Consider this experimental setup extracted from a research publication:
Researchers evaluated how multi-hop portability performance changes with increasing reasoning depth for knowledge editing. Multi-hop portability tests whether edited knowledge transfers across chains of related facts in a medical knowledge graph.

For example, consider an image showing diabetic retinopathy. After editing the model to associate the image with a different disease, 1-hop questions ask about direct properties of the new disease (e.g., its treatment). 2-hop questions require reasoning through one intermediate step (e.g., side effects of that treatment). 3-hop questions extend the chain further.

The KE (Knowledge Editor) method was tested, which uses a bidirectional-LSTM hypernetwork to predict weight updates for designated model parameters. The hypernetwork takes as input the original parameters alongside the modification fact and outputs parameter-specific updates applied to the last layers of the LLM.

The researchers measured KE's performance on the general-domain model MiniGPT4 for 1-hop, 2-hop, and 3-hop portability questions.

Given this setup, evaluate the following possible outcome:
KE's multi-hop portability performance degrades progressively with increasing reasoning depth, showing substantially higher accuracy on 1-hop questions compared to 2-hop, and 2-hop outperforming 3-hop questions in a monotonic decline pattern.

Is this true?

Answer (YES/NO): NO